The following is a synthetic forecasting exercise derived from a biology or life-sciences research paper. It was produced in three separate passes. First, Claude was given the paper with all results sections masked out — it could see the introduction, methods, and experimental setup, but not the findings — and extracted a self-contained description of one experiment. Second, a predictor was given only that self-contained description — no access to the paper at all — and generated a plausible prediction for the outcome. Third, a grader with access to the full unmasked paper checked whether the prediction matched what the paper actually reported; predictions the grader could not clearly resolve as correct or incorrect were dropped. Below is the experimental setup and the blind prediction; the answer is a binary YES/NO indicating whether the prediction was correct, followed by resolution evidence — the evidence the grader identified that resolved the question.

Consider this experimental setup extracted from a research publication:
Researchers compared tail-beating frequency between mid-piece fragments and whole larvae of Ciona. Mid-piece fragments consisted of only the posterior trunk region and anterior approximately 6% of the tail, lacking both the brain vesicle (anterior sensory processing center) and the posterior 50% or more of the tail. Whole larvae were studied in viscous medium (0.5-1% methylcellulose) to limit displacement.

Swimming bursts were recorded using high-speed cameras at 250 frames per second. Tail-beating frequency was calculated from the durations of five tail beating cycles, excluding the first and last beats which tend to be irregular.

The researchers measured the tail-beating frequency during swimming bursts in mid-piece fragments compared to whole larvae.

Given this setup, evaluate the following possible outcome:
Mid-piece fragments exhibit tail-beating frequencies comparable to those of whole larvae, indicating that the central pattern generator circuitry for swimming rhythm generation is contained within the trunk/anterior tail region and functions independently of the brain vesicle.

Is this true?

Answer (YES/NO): NO